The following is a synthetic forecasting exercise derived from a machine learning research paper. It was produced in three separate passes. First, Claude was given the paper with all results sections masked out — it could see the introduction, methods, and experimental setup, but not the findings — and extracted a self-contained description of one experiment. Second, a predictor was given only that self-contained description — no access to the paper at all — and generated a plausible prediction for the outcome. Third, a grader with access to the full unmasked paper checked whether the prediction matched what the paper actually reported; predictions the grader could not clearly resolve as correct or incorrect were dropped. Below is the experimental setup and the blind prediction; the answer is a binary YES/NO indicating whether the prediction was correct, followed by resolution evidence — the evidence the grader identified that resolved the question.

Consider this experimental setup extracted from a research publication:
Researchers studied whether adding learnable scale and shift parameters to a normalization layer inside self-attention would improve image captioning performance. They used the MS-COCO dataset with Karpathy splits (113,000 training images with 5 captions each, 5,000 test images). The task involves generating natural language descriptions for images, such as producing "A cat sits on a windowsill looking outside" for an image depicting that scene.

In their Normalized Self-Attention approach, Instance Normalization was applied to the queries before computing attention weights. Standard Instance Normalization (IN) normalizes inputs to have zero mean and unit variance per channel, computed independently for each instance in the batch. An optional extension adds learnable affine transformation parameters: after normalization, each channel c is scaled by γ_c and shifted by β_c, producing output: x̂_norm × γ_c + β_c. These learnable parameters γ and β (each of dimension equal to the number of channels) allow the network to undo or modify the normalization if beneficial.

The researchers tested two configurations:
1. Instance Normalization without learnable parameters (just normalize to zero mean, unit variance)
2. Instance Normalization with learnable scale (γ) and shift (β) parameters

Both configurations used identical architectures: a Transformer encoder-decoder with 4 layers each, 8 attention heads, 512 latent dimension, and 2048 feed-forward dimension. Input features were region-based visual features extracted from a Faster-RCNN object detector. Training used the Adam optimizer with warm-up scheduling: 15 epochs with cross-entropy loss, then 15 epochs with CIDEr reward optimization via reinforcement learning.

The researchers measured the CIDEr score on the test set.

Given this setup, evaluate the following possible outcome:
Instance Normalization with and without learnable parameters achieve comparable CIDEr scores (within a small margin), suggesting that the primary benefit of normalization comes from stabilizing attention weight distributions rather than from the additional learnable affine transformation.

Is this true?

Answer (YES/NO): YES